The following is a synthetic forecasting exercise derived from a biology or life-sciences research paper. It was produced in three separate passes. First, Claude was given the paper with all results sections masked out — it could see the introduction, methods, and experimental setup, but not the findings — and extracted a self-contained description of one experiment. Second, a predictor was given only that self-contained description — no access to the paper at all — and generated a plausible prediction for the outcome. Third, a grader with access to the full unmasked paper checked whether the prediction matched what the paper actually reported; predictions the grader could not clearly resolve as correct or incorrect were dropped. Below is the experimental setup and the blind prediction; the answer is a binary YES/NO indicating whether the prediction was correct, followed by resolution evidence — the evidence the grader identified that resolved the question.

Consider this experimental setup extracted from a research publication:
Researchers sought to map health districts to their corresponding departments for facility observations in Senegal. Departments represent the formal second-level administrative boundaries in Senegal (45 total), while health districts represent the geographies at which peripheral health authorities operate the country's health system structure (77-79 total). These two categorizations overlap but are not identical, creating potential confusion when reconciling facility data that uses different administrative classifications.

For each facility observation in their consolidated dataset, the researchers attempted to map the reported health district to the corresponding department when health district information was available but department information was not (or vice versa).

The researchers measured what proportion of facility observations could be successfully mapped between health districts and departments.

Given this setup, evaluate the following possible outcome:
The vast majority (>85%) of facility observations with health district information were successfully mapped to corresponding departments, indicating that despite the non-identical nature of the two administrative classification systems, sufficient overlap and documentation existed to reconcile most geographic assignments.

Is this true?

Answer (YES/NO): YES